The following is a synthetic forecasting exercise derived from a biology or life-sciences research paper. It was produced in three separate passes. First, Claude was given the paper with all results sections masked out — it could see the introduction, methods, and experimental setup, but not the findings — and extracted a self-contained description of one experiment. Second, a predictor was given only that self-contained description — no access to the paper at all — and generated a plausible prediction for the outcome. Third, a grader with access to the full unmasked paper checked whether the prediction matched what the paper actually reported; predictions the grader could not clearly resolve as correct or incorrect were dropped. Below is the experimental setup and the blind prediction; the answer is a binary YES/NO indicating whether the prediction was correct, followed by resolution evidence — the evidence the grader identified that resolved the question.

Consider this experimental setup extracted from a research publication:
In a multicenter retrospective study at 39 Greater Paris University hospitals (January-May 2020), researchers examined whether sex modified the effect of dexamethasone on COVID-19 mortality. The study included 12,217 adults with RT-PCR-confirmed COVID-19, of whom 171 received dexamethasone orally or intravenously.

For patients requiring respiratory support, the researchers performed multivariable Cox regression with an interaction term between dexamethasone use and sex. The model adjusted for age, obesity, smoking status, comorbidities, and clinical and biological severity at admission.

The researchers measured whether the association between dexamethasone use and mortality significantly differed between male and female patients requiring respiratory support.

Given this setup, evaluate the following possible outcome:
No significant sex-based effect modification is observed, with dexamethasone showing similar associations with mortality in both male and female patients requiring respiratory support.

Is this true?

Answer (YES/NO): YES